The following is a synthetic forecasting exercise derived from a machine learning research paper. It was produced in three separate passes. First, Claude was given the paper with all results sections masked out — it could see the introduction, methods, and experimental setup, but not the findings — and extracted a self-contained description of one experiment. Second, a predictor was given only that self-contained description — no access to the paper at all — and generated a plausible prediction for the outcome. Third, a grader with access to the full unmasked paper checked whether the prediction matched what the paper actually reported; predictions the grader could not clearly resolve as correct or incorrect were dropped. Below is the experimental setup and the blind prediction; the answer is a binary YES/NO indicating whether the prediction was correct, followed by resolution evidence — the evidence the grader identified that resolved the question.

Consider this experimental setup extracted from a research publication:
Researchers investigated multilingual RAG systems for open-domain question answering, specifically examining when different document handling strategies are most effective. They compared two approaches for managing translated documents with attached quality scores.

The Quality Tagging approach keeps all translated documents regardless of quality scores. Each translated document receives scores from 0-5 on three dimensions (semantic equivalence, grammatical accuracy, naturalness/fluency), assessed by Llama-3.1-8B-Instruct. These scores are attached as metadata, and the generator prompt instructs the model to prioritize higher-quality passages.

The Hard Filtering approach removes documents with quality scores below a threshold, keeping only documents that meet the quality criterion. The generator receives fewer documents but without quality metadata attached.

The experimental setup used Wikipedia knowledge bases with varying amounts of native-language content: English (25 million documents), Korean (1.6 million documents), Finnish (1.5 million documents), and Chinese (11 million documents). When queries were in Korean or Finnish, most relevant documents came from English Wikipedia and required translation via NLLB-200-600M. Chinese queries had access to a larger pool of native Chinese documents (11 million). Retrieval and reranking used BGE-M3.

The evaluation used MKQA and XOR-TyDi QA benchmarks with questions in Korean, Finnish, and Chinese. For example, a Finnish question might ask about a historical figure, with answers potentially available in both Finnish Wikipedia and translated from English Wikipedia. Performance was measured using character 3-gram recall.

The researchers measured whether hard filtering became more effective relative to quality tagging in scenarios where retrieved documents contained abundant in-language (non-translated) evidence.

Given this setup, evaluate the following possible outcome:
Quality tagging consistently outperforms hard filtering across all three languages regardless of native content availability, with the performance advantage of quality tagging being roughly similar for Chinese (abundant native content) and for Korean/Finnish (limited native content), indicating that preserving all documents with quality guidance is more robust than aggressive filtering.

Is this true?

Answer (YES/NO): NO